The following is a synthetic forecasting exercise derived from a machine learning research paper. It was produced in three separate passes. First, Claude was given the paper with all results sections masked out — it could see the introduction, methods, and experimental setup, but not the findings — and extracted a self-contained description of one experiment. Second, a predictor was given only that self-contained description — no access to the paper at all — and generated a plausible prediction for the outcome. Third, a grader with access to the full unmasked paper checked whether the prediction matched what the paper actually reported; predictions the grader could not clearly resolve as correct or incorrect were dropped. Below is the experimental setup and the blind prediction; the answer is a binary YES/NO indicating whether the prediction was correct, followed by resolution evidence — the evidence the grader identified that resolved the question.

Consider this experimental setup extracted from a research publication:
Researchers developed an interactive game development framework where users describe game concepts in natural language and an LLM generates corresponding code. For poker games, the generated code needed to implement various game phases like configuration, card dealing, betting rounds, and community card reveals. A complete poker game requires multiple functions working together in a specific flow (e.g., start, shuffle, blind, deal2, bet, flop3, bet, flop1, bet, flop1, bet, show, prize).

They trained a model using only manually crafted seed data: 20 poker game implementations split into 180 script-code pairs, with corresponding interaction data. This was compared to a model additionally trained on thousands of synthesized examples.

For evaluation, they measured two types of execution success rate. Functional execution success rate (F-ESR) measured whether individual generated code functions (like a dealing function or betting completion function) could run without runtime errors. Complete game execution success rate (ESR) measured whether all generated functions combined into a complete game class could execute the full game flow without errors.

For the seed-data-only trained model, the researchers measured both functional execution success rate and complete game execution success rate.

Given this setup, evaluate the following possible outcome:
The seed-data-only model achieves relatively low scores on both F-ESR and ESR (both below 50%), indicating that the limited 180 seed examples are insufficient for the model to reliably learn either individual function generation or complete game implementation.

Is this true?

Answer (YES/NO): NO